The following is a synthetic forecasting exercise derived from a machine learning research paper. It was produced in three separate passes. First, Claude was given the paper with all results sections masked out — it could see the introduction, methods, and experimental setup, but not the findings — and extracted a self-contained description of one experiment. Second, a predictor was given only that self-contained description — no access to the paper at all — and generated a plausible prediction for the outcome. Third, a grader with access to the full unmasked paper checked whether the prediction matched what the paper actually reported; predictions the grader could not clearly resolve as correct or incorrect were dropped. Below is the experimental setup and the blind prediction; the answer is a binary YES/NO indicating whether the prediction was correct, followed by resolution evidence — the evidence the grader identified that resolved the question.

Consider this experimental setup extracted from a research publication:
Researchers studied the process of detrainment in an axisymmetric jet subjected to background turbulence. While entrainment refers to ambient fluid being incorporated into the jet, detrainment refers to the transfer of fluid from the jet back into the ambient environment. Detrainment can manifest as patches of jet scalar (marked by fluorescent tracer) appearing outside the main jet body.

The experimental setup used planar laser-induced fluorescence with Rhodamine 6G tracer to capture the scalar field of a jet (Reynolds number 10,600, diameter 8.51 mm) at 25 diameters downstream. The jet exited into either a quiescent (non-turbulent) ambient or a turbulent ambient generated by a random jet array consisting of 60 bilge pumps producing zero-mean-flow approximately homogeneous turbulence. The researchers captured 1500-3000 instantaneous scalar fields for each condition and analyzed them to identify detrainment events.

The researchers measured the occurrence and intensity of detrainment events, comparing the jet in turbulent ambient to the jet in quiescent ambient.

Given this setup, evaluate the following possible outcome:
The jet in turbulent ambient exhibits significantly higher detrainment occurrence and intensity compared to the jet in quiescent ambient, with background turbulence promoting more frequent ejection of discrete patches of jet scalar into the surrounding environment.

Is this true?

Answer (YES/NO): YES